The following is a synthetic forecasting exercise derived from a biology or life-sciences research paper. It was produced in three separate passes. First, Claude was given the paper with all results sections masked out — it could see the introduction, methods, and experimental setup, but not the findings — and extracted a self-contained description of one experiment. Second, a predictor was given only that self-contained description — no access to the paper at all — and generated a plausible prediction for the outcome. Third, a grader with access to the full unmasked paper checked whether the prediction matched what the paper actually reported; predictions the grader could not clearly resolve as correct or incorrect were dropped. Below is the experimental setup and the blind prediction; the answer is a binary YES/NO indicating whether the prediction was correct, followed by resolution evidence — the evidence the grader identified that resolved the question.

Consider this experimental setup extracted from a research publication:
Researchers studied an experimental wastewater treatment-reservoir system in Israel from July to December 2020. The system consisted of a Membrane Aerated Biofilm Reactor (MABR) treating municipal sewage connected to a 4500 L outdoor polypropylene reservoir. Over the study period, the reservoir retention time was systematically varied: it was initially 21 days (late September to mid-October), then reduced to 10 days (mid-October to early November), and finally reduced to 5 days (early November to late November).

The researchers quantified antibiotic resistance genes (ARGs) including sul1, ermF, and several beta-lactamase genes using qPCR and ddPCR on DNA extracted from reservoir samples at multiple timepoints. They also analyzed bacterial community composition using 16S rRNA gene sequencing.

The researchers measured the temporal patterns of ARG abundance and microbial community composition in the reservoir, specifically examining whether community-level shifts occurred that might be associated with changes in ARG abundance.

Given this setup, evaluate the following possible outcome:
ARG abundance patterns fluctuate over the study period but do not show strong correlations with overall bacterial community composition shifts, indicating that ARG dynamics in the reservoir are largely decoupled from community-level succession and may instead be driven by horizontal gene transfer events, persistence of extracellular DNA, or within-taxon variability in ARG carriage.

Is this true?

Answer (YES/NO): NO